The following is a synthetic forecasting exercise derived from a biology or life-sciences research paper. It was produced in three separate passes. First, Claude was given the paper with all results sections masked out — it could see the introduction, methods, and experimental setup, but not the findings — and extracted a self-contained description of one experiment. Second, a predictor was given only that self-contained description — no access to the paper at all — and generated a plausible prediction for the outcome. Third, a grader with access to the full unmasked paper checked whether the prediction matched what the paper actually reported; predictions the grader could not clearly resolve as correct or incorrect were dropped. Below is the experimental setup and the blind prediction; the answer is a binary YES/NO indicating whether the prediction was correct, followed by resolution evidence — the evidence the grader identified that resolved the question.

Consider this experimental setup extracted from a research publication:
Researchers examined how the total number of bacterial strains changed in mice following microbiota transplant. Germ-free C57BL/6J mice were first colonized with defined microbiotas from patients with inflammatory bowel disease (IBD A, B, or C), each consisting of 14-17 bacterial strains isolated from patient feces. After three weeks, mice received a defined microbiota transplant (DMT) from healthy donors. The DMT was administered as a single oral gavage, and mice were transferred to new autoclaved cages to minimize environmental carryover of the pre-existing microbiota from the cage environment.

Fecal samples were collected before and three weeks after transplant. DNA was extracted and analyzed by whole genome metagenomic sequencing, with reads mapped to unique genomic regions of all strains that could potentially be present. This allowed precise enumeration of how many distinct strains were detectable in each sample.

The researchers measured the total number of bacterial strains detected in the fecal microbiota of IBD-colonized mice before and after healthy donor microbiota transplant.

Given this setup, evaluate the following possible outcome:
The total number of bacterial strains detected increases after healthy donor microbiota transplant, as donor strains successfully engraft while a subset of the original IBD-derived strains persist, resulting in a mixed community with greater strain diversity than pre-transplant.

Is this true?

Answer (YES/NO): NO